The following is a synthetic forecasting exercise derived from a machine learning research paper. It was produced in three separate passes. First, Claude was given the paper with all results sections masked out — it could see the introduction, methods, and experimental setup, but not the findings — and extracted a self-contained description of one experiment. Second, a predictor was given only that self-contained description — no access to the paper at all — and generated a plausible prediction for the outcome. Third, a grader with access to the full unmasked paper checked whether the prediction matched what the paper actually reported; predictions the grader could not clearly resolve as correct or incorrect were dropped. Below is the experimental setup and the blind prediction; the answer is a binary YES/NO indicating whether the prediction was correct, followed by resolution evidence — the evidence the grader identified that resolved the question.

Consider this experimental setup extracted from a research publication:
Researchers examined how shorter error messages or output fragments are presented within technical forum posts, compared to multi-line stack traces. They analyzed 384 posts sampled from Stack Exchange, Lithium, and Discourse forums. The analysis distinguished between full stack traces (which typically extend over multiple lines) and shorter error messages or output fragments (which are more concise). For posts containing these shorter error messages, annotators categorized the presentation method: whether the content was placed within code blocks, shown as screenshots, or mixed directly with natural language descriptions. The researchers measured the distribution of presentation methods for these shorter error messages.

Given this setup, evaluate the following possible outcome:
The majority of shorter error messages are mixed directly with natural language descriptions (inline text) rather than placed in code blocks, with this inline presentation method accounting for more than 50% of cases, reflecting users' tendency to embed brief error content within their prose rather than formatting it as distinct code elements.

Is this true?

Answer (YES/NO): YES